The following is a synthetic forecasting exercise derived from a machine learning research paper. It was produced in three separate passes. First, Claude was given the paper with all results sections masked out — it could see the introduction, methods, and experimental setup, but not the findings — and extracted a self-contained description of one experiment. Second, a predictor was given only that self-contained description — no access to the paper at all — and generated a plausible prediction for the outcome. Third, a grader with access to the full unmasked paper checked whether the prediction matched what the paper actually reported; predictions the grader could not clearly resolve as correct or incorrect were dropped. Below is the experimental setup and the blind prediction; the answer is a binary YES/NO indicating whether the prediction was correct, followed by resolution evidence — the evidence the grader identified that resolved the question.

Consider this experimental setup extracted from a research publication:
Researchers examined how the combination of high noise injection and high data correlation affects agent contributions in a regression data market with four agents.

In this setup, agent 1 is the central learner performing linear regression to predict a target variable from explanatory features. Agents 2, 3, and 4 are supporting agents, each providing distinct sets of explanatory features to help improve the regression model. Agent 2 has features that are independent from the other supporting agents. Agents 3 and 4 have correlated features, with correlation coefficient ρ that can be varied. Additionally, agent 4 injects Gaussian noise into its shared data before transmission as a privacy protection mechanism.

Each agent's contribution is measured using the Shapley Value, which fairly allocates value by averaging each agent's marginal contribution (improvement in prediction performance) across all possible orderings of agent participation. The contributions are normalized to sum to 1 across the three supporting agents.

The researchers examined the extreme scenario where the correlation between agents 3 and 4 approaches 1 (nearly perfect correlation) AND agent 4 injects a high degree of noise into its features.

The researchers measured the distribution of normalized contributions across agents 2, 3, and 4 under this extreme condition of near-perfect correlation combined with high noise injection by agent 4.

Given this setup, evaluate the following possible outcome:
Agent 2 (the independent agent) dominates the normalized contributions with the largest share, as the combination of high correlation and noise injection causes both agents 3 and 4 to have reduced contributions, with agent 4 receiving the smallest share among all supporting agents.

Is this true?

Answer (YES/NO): NO